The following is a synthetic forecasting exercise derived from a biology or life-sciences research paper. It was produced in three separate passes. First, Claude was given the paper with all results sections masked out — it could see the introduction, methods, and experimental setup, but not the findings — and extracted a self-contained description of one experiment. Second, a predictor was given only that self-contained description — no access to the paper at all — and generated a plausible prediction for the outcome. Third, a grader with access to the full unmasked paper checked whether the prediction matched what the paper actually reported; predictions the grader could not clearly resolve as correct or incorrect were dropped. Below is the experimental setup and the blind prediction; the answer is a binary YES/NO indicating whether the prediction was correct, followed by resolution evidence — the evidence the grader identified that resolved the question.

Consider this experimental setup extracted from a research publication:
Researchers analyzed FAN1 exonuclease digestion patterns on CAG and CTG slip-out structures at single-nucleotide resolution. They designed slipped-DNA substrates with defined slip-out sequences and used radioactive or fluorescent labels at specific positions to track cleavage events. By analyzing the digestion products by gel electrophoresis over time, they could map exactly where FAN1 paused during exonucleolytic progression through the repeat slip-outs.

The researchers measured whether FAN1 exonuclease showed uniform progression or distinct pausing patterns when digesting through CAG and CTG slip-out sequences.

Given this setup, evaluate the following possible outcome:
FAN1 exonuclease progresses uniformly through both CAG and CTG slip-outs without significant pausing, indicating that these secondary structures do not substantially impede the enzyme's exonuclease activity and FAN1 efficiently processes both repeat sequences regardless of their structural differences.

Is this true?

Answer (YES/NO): NO